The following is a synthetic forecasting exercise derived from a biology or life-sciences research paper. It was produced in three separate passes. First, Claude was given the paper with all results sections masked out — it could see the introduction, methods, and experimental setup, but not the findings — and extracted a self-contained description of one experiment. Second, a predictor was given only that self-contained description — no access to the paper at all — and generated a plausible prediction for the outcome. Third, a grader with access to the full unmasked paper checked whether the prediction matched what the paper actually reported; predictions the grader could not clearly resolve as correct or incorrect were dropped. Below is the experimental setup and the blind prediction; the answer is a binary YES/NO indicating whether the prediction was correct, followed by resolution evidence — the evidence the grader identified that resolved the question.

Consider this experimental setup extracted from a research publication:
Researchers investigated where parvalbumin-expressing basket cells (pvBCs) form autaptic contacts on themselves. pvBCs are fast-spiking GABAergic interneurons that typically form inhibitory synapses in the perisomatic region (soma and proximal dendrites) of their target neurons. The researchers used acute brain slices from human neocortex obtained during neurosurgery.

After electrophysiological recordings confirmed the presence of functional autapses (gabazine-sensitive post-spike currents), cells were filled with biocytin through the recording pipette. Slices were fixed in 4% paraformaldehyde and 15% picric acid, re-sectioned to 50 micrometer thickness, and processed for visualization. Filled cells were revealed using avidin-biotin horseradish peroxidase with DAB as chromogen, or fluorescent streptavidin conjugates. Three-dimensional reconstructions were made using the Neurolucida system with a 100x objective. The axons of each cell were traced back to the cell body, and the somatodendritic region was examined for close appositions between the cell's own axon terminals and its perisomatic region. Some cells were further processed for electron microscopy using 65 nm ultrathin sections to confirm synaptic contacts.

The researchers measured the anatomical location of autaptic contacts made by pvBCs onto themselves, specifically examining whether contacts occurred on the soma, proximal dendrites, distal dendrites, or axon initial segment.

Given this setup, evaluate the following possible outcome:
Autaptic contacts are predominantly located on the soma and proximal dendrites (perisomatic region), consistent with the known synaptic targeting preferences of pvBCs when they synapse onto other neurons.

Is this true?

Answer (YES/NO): YES